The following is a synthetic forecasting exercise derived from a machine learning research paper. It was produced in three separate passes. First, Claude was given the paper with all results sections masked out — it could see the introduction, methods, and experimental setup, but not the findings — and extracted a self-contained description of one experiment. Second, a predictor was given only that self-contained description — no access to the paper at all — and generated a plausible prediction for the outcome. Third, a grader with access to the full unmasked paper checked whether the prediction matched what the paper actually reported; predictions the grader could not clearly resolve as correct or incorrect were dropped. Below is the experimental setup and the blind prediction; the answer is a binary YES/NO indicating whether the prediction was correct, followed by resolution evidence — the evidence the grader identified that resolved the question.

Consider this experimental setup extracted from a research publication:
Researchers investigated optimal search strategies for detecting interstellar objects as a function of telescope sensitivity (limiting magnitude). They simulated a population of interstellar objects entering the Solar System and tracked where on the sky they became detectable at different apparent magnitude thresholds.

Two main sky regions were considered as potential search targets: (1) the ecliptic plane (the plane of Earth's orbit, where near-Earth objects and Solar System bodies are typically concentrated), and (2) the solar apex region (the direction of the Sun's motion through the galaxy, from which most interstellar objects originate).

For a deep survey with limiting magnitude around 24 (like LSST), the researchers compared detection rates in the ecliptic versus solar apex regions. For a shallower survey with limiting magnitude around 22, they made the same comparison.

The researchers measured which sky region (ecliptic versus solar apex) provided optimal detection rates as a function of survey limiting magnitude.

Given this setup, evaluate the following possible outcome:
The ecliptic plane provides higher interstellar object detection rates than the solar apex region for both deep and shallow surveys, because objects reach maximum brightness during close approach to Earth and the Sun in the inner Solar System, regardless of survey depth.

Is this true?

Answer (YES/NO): NO